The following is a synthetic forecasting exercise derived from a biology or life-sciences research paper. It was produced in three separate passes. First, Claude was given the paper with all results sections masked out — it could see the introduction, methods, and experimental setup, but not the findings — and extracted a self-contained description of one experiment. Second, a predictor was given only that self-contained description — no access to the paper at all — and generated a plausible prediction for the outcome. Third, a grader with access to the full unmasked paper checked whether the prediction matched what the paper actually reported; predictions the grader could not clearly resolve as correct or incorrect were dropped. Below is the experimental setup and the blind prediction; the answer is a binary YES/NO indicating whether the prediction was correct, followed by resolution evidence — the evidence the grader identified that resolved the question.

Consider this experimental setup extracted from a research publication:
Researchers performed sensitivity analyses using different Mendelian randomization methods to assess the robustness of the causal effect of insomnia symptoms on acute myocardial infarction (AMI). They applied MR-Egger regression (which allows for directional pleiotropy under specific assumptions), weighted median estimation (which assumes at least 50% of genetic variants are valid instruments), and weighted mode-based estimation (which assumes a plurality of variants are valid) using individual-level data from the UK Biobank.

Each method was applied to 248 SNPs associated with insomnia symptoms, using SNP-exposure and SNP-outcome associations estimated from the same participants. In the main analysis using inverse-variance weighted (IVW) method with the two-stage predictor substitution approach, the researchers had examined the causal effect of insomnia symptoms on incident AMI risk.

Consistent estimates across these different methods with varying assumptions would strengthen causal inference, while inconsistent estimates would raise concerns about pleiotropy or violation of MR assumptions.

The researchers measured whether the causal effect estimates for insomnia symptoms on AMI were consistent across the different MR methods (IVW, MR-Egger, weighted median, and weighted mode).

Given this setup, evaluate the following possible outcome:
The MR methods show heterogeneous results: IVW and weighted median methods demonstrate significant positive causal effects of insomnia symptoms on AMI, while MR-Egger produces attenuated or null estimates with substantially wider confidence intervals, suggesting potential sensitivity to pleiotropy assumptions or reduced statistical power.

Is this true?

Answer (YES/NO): NO